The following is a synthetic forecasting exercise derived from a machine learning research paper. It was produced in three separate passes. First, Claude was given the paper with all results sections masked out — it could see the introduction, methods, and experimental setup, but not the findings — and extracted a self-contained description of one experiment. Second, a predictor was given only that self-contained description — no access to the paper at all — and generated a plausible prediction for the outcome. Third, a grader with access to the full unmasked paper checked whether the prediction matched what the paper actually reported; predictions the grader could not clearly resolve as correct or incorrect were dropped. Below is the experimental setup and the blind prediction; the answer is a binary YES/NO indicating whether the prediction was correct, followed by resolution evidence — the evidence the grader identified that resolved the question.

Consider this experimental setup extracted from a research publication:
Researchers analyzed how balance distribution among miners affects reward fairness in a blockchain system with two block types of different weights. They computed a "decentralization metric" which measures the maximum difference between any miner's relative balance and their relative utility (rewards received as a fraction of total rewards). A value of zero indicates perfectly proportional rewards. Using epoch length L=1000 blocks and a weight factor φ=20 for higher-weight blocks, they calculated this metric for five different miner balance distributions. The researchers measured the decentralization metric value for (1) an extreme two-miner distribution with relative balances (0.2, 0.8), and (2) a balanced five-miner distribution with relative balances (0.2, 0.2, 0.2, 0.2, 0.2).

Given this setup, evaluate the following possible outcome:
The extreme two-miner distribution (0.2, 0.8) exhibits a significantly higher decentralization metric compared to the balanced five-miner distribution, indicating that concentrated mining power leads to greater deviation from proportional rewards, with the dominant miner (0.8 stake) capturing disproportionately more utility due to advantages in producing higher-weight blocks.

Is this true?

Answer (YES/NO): YES